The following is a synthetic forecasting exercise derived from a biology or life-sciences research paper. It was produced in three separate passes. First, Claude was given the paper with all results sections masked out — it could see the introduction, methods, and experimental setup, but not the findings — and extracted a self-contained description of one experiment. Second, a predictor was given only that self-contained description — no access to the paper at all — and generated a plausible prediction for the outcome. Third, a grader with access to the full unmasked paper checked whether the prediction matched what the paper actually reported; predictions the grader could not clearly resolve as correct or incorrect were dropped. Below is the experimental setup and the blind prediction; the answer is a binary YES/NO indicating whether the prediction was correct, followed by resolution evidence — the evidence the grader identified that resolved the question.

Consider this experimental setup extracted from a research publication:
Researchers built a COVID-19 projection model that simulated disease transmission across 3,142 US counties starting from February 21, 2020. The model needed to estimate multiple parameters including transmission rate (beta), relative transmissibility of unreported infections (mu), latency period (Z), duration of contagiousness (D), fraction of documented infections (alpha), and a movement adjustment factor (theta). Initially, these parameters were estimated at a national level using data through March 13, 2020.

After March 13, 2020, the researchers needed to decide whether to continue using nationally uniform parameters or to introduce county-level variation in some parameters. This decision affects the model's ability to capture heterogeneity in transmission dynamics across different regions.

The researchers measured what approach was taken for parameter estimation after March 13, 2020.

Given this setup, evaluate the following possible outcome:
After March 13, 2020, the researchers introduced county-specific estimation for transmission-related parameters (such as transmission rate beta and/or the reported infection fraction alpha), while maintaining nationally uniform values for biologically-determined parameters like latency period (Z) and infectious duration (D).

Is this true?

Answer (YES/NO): YES